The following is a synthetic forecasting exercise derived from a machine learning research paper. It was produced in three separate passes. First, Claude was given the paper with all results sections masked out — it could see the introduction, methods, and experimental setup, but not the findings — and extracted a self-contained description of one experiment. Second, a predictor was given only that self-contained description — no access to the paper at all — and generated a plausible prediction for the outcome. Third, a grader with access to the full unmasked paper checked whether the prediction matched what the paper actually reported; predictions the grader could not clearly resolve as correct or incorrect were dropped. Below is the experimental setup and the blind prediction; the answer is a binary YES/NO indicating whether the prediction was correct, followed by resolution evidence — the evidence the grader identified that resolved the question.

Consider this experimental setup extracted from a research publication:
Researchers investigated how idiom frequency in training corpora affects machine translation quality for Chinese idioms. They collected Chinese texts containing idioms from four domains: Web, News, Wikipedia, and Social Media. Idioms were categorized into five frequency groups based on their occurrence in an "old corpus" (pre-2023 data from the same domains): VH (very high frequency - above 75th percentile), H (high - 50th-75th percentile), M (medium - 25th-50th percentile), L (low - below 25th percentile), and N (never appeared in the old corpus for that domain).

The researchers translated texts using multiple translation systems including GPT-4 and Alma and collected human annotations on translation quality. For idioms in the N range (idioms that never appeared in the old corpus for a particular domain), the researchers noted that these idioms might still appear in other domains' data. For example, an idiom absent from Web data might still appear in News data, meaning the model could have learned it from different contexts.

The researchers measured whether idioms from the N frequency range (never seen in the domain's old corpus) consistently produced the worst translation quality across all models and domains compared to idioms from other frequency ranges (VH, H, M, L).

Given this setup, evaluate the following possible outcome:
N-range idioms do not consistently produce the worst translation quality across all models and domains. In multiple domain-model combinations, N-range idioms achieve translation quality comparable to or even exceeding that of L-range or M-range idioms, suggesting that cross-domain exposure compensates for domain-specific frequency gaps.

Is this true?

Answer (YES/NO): YES